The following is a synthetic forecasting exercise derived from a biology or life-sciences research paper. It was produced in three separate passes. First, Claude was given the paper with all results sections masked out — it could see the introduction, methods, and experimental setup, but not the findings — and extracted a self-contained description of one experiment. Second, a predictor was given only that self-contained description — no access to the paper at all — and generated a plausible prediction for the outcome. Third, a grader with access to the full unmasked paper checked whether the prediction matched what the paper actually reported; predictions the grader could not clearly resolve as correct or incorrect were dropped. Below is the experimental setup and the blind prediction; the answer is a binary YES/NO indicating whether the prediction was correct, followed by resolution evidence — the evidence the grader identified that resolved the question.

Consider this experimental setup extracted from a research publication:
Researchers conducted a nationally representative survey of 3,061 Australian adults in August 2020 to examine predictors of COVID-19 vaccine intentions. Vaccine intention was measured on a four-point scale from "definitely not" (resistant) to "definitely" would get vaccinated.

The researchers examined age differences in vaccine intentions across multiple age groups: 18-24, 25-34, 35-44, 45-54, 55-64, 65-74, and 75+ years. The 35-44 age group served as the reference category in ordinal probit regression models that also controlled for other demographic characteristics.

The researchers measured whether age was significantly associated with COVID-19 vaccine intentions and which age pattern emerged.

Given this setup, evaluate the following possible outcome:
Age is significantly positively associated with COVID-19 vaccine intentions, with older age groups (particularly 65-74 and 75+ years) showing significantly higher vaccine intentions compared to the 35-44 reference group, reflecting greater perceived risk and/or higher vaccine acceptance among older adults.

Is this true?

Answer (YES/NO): YES